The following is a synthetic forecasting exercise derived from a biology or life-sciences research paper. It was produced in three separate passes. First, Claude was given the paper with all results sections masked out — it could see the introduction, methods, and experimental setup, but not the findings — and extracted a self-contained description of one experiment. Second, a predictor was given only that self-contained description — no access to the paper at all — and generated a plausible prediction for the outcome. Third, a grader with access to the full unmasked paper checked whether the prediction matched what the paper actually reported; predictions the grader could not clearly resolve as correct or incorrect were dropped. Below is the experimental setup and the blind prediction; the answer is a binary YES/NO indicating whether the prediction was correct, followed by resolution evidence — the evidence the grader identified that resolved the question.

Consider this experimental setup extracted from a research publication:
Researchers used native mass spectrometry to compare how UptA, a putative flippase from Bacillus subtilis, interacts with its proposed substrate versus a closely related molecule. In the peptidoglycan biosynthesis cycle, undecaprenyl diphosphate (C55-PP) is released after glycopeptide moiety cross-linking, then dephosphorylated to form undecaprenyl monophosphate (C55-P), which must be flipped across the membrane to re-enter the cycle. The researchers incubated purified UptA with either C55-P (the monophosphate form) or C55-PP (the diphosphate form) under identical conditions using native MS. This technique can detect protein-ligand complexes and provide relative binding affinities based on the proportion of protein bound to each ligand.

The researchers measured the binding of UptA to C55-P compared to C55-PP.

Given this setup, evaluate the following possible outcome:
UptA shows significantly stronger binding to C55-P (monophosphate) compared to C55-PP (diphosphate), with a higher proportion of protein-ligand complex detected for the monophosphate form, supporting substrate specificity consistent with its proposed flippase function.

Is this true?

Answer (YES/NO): YES